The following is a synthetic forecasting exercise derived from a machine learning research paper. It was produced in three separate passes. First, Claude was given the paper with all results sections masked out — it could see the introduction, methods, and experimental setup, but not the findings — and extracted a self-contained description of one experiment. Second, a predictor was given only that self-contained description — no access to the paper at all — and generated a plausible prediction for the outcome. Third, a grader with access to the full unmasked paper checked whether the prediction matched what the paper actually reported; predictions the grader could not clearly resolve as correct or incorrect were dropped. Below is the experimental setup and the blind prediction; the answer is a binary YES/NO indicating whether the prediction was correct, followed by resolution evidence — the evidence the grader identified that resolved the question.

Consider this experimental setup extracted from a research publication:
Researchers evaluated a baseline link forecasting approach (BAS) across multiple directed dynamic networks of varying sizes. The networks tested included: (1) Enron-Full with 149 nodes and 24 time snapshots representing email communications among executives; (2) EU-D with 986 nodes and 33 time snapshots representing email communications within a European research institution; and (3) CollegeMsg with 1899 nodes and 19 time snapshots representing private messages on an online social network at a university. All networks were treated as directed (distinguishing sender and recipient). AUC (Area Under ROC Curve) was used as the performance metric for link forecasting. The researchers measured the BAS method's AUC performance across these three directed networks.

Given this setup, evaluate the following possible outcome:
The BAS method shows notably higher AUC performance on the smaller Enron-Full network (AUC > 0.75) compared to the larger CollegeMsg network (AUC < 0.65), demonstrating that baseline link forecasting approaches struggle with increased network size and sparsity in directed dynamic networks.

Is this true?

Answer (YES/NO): NO